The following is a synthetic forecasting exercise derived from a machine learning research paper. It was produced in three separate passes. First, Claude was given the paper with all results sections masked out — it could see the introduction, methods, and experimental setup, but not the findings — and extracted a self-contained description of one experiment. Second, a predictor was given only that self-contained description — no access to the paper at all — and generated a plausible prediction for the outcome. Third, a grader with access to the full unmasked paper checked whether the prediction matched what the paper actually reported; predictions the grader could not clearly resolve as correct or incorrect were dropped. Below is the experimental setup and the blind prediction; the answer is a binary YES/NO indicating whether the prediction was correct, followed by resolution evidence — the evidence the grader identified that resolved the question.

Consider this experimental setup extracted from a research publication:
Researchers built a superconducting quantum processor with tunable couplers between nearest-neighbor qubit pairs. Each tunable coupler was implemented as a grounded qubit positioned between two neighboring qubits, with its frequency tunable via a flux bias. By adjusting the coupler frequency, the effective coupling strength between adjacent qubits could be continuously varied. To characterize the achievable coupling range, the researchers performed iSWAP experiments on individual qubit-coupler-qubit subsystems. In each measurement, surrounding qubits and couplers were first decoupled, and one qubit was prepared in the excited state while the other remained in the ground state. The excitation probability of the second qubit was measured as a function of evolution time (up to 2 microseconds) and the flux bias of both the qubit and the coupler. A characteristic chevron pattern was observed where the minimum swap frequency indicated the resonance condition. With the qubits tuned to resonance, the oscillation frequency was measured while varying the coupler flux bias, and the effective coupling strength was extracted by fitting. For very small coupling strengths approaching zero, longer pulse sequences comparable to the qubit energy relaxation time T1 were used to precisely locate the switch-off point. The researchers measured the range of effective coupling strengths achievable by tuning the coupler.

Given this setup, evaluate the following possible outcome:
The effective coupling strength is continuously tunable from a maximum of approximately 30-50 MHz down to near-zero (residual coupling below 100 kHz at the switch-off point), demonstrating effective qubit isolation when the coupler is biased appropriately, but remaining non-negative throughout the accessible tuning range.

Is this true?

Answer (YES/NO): NO